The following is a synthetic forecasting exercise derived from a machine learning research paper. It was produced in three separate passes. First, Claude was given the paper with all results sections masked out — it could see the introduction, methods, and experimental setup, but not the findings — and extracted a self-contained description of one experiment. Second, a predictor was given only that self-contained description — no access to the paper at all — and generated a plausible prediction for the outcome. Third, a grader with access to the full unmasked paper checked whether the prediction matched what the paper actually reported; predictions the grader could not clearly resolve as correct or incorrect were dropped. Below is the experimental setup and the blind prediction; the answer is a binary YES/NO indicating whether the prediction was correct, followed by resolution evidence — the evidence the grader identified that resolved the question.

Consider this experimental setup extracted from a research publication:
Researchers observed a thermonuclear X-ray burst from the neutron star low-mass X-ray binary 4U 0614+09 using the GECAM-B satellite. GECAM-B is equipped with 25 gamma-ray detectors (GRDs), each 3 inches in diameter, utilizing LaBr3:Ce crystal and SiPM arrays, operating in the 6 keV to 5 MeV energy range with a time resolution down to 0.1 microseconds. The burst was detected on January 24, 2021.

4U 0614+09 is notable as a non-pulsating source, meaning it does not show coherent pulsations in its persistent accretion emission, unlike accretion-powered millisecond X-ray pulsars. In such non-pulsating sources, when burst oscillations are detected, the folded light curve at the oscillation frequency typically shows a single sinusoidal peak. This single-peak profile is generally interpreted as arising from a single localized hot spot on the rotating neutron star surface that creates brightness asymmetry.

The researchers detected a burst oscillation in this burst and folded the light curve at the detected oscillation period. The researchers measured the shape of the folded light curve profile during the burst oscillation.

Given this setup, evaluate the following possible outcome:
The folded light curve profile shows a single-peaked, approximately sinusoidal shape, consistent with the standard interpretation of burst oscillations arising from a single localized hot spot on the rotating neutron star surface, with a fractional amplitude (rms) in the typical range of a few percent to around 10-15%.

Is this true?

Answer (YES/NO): NO